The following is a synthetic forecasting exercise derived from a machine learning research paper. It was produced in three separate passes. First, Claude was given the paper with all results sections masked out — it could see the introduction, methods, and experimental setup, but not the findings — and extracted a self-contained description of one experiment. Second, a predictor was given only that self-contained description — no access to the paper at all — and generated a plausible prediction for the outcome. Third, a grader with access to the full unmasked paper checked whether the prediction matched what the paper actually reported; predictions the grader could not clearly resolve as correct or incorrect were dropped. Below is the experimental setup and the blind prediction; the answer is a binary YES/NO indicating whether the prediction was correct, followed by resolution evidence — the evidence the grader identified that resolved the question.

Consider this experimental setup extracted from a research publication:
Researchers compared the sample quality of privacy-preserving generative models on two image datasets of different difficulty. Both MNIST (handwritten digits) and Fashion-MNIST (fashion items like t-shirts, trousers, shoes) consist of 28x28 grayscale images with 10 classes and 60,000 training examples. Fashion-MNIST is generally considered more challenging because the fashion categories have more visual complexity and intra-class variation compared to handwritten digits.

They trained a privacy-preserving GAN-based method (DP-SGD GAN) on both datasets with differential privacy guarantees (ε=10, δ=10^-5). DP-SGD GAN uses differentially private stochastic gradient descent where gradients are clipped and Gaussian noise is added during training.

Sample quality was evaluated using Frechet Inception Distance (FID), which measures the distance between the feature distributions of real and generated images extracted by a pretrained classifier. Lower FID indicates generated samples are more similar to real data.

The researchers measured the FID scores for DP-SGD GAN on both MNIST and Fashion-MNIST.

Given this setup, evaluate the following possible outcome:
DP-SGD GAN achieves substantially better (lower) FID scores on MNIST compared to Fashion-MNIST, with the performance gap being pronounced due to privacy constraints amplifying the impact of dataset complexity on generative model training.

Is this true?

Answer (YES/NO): YES